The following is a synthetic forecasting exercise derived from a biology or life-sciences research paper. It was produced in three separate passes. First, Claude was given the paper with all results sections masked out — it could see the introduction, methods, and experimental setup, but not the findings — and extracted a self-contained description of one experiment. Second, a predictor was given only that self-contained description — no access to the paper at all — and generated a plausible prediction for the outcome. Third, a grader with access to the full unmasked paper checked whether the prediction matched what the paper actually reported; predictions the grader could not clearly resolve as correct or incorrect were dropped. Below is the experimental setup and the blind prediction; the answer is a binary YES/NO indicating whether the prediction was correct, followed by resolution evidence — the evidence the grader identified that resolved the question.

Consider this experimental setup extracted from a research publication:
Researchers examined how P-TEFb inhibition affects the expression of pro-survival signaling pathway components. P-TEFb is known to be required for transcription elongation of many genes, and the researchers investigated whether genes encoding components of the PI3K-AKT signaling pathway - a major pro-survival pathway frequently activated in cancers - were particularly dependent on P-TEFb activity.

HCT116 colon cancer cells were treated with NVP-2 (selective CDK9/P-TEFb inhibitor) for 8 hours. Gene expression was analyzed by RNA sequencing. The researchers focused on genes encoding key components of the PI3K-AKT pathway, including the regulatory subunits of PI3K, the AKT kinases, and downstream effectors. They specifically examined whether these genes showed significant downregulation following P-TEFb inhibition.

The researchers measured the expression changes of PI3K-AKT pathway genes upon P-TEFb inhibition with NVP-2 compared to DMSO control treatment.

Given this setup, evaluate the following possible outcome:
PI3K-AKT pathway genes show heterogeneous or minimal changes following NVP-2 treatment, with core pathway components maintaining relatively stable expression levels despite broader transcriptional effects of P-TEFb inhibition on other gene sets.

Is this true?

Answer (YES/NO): NO